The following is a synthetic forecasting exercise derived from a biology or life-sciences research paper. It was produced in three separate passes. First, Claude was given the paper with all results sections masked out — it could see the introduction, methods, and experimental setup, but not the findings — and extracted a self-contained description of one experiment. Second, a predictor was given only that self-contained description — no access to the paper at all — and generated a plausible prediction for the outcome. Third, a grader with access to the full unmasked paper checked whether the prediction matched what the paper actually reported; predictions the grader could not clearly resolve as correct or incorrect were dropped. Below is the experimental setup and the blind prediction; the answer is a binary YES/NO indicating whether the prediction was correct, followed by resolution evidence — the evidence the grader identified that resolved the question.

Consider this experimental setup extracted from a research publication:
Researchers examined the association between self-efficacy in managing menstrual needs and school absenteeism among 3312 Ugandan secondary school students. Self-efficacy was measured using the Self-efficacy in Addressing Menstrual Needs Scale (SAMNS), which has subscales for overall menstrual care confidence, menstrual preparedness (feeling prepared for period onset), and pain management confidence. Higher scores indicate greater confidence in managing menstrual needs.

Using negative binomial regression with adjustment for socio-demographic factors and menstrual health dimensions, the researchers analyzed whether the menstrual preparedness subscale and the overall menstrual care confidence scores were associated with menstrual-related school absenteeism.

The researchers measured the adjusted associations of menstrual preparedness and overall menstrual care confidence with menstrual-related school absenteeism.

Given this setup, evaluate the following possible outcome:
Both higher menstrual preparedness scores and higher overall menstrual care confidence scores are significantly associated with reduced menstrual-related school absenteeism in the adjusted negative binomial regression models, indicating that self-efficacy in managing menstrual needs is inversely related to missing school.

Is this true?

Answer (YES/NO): YES